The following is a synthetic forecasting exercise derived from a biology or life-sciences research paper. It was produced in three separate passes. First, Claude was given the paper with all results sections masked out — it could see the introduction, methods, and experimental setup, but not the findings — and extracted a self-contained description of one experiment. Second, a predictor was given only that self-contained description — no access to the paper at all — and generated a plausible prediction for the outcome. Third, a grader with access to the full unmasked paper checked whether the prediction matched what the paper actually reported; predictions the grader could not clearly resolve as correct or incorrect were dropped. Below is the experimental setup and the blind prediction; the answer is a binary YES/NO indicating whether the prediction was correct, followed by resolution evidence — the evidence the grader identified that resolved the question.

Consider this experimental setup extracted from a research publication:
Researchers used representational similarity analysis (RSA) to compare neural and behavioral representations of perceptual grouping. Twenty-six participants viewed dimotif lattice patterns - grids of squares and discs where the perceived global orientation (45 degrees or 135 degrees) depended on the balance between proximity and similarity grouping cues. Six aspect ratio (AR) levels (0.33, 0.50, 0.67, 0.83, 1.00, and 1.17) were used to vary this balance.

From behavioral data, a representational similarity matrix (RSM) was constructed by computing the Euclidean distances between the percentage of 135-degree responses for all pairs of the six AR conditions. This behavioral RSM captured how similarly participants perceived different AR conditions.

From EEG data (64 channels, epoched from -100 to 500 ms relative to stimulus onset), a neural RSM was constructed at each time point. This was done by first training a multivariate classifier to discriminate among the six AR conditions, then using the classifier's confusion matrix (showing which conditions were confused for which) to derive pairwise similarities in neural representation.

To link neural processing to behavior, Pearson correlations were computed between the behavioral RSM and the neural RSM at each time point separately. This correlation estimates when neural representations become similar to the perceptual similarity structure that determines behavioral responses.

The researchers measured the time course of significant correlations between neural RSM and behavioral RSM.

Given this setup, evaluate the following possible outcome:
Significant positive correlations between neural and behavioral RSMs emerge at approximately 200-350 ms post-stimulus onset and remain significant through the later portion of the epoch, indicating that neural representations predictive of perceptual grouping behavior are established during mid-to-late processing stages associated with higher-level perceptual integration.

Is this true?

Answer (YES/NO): NO